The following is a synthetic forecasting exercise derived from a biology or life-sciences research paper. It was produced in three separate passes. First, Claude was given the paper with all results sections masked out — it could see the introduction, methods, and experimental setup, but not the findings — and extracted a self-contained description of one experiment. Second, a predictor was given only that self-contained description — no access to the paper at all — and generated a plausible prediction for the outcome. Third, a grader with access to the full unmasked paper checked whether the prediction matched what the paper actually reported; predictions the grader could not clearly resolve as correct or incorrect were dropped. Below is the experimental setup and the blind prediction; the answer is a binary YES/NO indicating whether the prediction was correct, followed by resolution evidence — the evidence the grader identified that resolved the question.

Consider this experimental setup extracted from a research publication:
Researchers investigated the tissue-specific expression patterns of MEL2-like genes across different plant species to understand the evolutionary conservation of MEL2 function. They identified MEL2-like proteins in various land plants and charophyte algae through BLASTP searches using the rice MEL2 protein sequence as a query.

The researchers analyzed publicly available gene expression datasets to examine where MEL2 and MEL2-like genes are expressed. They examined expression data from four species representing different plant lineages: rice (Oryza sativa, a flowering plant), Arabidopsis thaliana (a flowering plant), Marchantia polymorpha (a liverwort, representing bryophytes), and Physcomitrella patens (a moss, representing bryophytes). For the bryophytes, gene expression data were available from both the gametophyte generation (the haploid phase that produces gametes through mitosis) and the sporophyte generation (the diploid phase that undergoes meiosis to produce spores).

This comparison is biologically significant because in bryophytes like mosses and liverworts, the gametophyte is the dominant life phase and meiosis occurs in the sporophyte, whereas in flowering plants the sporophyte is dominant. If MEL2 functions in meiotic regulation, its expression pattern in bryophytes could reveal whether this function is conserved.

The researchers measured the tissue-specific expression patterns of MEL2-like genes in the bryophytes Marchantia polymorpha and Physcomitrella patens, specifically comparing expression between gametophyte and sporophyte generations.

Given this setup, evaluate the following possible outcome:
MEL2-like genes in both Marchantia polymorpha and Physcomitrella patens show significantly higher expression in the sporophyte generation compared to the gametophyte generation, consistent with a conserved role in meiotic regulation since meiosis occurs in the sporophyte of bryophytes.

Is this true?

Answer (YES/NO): YES